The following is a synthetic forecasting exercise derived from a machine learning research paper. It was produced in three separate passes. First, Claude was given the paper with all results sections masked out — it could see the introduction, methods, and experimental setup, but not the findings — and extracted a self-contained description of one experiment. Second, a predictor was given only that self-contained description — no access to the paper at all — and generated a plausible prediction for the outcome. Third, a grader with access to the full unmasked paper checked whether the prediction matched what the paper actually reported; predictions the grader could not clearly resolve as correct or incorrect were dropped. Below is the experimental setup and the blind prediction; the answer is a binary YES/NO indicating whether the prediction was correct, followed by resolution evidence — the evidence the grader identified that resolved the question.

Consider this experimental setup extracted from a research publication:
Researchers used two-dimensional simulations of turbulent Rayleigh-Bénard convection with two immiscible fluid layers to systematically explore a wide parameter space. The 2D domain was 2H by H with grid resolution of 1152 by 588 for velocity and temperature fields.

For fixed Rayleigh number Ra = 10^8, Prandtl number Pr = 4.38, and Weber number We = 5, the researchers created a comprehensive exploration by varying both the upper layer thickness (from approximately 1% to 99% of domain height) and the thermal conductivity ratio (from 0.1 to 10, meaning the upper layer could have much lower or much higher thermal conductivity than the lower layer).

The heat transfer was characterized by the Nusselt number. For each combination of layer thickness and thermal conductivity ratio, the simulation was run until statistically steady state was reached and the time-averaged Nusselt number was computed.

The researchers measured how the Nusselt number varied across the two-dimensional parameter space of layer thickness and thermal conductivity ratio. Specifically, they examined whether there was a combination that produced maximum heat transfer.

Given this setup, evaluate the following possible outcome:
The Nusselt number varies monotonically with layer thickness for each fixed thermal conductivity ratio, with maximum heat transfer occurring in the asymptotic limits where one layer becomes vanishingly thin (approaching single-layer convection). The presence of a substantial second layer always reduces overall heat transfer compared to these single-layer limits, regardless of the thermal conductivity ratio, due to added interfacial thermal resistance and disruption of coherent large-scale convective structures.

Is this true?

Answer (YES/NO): NO